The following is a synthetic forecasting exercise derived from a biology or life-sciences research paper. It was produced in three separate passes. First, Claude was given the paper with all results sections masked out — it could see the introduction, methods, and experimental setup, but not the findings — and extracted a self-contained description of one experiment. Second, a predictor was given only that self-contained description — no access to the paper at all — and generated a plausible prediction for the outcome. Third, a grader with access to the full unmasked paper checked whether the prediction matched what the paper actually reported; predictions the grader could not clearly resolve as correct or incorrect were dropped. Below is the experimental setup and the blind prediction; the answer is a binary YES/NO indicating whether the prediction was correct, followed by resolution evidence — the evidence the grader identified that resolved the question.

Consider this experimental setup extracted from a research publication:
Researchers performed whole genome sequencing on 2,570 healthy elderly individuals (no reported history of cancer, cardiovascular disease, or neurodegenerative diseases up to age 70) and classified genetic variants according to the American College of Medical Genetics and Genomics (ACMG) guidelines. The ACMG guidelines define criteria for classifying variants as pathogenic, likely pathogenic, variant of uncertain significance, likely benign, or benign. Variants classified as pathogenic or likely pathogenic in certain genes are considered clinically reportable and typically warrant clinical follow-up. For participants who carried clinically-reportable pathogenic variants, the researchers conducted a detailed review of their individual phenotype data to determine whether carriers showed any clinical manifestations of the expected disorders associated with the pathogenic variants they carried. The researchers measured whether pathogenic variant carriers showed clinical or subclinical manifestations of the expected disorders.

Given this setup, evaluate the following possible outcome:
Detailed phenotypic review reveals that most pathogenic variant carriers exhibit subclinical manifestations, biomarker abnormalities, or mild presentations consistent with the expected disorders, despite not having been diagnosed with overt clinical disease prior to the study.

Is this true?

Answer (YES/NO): NO